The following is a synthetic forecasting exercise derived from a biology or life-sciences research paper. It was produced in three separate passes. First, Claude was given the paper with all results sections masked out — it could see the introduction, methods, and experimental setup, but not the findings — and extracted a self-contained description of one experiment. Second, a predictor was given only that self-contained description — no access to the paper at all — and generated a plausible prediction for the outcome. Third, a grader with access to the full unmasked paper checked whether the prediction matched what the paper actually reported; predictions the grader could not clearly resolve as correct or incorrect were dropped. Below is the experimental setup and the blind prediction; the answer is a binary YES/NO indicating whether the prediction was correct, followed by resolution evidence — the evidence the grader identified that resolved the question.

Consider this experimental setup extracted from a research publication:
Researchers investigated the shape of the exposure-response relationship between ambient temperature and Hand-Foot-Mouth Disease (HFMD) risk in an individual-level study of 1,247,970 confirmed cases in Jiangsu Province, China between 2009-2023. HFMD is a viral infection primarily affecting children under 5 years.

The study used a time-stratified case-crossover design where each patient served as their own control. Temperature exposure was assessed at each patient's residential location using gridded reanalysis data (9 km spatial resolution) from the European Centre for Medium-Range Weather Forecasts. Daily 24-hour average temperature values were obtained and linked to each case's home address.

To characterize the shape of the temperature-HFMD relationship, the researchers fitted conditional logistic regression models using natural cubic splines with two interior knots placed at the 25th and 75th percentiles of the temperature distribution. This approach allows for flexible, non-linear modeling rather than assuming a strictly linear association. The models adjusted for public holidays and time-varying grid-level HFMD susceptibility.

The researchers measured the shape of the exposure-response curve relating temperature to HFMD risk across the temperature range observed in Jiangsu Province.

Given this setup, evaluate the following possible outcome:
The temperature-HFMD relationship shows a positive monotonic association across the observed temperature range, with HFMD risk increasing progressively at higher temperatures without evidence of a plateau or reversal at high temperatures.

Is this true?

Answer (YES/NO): NO